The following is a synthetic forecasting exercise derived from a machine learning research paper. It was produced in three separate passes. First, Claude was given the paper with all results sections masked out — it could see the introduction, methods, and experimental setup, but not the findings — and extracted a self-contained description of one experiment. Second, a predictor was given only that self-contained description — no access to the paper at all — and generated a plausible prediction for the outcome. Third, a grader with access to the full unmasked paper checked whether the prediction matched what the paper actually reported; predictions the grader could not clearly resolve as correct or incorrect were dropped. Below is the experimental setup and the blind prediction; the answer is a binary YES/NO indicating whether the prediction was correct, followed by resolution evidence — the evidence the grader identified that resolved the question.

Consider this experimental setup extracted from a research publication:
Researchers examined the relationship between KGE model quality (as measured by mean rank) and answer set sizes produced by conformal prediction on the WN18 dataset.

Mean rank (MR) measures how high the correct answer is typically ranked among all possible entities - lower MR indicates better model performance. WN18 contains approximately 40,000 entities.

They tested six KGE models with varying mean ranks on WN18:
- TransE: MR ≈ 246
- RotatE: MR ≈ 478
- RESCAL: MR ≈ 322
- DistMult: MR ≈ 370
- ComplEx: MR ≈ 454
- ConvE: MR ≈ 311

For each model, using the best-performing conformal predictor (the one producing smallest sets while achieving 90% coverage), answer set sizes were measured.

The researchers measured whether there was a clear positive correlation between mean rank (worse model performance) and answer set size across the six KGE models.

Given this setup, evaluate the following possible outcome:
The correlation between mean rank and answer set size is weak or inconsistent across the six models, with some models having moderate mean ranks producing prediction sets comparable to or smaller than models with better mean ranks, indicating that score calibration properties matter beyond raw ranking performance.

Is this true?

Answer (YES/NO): YES